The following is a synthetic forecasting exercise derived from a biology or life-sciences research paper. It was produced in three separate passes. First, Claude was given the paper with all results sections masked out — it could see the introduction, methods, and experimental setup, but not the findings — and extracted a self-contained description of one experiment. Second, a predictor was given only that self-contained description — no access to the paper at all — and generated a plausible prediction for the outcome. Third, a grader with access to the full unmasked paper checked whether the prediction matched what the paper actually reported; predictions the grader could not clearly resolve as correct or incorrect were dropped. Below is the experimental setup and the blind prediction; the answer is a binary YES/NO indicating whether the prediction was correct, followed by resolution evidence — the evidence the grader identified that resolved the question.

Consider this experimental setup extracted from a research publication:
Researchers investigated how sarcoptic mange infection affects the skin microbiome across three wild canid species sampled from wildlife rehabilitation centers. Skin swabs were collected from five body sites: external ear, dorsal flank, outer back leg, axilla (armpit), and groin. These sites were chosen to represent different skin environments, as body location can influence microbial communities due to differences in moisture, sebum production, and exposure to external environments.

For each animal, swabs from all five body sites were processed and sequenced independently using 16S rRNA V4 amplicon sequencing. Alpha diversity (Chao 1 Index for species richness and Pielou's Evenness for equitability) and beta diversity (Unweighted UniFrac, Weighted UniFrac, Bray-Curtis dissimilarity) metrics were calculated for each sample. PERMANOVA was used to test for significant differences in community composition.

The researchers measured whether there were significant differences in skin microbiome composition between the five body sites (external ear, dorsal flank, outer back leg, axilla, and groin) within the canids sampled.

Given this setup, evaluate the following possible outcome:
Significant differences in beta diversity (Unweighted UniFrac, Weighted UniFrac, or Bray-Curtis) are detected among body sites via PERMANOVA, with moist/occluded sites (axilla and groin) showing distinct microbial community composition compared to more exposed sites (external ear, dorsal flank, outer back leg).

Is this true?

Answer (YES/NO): NO